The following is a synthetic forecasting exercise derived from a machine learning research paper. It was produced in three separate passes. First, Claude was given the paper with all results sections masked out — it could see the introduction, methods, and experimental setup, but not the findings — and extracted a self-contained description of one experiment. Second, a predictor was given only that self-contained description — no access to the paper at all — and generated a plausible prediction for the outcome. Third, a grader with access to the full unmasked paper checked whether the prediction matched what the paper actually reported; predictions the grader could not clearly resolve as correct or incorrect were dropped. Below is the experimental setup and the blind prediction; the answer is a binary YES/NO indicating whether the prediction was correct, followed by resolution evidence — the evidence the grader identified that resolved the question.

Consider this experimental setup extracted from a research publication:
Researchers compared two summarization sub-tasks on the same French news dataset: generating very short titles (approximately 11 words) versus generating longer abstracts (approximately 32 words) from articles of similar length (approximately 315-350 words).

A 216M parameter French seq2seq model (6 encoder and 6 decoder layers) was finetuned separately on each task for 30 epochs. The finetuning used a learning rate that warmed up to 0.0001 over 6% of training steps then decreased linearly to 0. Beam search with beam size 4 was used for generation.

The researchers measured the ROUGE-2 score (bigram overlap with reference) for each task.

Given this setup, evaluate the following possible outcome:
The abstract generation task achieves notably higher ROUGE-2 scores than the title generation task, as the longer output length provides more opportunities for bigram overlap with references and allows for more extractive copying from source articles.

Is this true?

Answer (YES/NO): NO